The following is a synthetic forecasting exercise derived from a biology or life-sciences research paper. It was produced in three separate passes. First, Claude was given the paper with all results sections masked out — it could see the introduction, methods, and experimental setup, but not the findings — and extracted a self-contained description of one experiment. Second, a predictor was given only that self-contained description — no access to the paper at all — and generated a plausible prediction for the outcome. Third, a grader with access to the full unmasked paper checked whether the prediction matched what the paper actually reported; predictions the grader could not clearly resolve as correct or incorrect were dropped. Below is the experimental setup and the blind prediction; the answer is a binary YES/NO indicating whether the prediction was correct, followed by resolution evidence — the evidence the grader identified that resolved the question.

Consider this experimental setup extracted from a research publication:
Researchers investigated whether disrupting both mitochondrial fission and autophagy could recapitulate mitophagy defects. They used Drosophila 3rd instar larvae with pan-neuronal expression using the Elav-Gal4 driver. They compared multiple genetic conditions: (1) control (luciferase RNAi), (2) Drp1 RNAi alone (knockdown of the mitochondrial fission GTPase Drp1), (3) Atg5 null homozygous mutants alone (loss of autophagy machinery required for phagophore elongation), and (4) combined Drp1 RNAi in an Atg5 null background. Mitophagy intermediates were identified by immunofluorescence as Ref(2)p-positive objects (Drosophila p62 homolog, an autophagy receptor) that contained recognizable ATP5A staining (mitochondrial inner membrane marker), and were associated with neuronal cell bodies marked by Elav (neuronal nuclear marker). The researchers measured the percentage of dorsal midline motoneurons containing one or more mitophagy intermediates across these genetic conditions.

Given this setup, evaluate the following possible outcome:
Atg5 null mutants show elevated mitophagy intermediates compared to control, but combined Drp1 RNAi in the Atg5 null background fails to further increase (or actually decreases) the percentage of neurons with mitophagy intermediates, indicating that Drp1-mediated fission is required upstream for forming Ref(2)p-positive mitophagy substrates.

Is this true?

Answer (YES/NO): NO